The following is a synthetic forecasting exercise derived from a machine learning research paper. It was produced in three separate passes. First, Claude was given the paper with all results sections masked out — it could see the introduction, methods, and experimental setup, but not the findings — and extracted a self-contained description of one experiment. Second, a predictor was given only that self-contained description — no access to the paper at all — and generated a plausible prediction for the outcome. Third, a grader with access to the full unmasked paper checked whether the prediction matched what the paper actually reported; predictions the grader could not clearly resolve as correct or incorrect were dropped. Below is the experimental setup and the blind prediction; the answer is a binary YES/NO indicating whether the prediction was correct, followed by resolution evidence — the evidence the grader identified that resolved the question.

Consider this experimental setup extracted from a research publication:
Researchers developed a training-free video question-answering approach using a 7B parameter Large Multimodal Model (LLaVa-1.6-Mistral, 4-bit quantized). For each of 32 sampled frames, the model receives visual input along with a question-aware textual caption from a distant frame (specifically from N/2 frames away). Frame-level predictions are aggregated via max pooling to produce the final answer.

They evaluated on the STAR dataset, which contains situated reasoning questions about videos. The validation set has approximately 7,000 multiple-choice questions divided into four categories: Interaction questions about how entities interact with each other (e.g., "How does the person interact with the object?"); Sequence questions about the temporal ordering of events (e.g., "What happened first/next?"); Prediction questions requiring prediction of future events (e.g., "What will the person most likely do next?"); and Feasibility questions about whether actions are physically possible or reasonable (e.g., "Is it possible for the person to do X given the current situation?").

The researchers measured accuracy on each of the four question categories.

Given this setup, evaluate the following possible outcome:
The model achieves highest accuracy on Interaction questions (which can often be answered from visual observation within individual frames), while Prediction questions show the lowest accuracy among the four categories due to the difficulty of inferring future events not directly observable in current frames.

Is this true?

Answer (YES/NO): NO